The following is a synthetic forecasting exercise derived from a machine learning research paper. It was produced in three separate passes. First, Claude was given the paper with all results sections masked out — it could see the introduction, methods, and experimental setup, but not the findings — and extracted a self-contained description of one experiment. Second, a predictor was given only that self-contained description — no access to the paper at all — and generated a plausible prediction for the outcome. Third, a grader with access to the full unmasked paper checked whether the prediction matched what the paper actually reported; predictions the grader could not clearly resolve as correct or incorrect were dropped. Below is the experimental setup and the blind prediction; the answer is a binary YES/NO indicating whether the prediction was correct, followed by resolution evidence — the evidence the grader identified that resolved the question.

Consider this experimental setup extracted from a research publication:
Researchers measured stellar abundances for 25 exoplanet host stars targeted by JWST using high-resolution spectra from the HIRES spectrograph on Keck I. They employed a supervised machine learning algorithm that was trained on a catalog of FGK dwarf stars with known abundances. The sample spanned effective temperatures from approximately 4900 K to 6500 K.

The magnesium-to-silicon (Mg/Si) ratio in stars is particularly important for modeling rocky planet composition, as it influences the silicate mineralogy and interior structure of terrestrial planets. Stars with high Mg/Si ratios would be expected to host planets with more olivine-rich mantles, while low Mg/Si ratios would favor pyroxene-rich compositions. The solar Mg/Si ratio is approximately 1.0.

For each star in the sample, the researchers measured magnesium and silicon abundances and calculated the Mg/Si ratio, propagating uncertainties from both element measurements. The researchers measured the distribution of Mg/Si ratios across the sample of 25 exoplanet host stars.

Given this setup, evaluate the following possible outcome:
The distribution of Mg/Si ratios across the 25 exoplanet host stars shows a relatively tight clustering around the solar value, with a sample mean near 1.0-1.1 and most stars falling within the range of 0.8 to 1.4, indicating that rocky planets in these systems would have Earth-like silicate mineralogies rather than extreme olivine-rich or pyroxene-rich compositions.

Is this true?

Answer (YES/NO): YES